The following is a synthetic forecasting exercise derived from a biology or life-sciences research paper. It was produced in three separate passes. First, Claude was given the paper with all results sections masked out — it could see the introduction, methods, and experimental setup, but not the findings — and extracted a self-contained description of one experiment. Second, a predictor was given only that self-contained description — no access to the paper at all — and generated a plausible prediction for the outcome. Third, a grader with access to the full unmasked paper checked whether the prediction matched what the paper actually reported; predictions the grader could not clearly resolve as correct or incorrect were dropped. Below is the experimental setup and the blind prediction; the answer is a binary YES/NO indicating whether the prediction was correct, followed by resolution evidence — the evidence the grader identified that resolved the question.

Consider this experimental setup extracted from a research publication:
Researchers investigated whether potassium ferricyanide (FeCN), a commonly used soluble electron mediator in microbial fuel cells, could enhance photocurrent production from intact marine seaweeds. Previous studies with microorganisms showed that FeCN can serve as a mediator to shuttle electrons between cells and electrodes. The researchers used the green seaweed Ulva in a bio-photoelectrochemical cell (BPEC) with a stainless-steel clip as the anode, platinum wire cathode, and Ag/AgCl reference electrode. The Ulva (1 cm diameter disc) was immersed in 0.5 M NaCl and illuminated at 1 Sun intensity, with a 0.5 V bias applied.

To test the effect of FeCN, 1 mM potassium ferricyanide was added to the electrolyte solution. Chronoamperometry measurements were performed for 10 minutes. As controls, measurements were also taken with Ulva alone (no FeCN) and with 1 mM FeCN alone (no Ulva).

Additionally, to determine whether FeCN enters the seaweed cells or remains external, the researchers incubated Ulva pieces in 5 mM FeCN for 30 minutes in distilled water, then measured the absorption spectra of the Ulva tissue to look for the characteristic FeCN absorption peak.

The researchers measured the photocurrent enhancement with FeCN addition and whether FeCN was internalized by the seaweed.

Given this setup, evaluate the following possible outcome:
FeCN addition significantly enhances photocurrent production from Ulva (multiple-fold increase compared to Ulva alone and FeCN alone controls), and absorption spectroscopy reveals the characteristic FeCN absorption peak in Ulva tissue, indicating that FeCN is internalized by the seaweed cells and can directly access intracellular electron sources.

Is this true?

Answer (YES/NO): NO